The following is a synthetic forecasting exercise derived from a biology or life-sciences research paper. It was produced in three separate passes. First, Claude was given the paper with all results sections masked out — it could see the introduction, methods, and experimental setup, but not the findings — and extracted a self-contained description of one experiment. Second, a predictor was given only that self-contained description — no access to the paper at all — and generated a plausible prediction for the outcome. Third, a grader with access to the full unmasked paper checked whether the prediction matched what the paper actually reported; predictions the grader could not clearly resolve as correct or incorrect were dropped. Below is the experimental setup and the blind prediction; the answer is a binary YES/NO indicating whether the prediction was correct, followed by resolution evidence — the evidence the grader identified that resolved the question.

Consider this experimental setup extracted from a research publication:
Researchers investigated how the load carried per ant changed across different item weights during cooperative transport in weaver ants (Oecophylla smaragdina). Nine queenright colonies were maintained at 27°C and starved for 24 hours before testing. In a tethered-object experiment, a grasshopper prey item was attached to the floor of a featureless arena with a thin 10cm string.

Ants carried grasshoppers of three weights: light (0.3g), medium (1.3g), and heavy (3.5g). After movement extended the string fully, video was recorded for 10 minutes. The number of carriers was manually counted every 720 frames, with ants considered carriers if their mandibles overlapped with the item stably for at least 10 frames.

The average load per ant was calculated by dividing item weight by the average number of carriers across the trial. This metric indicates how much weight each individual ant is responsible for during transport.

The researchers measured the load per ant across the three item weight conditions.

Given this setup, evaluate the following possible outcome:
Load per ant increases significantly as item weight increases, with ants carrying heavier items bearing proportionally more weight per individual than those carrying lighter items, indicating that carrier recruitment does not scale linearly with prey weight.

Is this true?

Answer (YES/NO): YES